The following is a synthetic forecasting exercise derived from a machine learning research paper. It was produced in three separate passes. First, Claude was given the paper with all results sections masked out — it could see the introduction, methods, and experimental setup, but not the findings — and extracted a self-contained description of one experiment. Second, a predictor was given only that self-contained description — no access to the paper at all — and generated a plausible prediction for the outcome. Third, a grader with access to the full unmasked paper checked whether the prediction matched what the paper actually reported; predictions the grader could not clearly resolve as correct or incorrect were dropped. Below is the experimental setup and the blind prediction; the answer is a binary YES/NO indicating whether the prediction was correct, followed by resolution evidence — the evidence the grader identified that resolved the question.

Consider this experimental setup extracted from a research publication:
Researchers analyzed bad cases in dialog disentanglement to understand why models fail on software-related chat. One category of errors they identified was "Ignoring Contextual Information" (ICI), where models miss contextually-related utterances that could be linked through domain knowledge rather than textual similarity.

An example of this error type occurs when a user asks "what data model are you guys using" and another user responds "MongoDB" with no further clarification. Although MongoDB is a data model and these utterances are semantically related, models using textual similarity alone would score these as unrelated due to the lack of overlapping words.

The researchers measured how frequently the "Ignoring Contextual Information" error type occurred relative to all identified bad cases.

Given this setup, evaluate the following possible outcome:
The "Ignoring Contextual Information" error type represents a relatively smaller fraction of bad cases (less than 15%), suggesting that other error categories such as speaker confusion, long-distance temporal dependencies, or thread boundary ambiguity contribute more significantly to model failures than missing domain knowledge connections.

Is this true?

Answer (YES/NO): NO